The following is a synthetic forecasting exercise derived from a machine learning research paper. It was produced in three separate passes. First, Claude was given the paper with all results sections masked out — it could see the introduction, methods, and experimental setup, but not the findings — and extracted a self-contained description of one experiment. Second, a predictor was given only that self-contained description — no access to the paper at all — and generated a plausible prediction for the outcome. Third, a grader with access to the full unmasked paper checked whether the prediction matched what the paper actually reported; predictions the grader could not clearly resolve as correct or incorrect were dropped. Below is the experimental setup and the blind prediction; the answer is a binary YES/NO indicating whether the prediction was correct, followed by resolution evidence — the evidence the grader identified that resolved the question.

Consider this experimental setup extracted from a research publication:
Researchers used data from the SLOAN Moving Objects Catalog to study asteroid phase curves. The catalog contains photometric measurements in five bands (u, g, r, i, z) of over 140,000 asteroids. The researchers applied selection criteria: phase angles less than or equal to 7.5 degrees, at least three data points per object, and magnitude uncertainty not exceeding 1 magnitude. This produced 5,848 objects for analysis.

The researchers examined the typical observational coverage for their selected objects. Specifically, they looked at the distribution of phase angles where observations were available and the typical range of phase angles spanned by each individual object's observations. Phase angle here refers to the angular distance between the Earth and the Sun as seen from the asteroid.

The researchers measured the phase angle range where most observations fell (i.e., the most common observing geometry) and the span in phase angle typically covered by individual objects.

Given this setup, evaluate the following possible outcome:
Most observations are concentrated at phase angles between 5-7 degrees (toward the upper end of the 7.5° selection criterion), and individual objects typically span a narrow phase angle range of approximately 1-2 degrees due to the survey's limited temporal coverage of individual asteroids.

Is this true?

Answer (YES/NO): NO